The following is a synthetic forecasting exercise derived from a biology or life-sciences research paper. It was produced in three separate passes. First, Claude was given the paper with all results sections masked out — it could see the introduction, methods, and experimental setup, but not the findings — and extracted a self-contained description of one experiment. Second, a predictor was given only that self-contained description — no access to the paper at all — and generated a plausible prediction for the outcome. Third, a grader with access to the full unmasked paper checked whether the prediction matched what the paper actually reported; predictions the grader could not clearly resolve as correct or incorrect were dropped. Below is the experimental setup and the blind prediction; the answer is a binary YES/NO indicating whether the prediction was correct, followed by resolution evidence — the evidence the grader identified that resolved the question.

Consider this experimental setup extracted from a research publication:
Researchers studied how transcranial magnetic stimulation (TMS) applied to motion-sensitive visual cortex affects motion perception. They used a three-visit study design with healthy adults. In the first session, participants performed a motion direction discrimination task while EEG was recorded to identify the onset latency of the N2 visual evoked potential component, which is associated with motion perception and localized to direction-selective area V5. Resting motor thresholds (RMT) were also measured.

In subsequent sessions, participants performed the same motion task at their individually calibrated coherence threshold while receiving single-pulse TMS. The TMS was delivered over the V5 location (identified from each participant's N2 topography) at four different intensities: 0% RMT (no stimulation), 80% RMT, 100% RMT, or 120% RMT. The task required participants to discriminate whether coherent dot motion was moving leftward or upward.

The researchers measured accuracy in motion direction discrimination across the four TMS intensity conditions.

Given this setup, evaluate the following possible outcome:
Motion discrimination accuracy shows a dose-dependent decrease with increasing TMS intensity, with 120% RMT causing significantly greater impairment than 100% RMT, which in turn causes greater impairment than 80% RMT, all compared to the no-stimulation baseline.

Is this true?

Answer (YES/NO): NO